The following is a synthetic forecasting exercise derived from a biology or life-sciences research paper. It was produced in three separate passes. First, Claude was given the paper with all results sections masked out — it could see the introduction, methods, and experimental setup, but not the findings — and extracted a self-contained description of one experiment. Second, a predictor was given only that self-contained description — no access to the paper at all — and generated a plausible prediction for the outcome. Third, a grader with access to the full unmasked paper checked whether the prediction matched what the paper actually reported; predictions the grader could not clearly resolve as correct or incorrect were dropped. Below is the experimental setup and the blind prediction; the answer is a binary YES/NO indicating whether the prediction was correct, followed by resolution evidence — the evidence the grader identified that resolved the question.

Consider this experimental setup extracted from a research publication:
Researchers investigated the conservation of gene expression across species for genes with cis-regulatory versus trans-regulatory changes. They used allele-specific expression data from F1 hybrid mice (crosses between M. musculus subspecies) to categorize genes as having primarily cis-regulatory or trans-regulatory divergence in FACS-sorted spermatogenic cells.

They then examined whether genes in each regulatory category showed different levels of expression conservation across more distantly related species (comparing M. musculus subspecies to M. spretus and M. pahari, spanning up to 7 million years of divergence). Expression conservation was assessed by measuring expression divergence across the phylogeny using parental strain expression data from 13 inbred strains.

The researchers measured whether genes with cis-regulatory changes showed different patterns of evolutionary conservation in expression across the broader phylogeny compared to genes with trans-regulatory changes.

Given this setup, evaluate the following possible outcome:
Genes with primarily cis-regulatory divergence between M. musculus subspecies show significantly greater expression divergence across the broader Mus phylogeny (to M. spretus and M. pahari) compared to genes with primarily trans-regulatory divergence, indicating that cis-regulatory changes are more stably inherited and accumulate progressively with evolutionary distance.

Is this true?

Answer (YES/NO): YES